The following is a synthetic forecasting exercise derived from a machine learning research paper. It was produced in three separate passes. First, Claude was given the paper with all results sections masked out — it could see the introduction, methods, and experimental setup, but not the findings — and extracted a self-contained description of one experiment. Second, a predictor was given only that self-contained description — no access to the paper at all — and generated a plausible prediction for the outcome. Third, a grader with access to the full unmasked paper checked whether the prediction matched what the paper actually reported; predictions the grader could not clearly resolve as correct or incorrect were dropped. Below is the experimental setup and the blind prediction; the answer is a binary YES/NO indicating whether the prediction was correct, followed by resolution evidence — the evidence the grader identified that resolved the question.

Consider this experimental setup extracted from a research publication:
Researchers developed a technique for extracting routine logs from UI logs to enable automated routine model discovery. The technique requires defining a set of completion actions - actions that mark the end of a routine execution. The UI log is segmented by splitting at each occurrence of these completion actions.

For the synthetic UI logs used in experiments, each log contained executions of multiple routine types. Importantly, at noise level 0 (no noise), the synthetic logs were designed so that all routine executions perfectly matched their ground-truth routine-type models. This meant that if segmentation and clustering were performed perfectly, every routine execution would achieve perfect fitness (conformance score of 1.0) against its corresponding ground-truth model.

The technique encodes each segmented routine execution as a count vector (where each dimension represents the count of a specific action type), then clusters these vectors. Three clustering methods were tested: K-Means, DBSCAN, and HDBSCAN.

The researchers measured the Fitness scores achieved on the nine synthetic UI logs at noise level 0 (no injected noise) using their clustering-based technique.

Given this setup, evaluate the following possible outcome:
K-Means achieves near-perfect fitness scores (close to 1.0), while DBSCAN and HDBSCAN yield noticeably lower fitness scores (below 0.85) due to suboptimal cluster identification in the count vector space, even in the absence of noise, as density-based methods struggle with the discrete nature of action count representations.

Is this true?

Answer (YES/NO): NO